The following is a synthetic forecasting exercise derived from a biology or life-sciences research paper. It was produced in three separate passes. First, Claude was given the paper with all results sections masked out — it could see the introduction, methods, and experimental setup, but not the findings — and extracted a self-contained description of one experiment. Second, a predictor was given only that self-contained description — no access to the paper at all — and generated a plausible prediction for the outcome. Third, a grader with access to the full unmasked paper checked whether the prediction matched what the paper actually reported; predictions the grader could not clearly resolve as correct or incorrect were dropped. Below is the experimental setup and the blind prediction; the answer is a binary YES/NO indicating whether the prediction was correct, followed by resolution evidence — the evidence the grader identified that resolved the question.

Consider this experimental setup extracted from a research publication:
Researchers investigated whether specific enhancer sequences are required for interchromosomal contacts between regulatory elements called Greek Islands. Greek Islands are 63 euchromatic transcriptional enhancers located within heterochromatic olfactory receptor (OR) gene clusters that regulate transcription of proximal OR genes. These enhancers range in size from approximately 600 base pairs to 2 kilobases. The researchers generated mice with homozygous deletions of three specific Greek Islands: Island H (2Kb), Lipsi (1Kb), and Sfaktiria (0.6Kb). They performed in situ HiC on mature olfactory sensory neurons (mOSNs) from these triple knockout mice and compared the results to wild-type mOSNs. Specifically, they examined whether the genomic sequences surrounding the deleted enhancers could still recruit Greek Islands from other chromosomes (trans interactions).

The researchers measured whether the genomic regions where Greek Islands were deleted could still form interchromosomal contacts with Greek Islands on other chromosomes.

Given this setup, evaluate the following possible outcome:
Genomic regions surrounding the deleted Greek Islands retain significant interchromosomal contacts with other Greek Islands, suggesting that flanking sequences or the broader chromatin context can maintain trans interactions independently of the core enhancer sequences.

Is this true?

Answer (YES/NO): NO